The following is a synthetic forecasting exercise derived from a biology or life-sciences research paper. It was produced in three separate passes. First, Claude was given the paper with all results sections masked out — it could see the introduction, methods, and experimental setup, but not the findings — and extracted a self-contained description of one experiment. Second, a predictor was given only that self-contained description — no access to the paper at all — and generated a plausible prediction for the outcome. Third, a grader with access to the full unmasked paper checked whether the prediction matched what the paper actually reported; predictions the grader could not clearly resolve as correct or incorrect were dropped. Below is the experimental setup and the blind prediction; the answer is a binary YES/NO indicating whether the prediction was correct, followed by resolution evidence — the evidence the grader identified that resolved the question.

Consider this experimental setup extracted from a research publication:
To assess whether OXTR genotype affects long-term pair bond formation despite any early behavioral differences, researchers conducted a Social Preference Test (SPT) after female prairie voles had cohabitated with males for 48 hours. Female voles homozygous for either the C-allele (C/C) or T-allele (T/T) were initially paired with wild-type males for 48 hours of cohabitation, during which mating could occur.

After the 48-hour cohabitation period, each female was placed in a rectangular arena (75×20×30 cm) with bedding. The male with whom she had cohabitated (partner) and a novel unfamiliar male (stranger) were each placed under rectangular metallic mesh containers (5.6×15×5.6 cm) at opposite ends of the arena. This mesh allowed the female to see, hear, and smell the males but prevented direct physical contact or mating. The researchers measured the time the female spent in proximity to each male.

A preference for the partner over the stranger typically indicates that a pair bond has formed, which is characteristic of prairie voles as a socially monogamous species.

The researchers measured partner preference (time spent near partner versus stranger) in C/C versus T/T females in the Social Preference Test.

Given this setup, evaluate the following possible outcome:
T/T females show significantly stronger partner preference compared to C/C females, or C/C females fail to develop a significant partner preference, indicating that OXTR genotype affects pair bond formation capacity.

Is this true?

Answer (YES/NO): NO